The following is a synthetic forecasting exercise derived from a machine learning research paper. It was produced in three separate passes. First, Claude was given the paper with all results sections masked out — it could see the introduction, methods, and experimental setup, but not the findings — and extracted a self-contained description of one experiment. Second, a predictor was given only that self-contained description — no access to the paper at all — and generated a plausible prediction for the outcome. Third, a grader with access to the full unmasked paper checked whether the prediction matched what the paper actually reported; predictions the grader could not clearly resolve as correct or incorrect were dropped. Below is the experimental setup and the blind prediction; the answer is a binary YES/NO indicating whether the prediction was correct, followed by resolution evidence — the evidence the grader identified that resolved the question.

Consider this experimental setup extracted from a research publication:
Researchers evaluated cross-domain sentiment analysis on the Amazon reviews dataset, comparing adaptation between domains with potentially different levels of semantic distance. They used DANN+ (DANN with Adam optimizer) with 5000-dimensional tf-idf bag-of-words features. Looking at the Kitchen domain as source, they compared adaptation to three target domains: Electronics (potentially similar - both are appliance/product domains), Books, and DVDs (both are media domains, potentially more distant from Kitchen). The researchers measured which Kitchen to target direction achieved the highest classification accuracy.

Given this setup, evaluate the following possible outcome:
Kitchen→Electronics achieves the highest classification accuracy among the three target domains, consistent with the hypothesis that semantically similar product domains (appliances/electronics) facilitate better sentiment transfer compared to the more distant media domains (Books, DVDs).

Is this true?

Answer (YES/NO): YES